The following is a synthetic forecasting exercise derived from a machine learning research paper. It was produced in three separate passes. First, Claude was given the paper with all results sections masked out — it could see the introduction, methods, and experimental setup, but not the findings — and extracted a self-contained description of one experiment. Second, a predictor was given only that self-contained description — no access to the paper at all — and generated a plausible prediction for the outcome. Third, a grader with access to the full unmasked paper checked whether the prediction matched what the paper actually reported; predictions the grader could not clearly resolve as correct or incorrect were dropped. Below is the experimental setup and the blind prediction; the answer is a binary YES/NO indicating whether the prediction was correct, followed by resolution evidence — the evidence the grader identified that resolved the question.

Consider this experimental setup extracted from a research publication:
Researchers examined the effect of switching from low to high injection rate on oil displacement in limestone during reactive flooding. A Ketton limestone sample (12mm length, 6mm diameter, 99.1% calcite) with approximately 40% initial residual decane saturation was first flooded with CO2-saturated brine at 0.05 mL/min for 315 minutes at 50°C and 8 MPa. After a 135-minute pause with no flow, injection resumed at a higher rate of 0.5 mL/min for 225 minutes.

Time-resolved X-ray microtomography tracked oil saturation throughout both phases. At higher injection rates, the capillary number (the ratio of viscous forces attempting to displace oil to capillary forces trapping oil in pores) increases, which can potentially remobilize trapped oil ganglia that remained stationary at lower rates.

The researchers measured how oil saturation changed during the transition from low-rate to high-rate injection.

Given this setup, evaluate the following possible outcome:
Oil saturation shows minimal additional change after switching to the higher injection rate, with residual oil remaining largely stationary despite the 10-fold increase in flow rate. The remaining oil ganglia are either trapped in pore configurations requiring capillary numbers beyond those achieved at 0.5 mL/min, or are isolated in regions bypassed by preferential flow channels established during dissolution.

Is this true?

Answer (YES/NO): NO